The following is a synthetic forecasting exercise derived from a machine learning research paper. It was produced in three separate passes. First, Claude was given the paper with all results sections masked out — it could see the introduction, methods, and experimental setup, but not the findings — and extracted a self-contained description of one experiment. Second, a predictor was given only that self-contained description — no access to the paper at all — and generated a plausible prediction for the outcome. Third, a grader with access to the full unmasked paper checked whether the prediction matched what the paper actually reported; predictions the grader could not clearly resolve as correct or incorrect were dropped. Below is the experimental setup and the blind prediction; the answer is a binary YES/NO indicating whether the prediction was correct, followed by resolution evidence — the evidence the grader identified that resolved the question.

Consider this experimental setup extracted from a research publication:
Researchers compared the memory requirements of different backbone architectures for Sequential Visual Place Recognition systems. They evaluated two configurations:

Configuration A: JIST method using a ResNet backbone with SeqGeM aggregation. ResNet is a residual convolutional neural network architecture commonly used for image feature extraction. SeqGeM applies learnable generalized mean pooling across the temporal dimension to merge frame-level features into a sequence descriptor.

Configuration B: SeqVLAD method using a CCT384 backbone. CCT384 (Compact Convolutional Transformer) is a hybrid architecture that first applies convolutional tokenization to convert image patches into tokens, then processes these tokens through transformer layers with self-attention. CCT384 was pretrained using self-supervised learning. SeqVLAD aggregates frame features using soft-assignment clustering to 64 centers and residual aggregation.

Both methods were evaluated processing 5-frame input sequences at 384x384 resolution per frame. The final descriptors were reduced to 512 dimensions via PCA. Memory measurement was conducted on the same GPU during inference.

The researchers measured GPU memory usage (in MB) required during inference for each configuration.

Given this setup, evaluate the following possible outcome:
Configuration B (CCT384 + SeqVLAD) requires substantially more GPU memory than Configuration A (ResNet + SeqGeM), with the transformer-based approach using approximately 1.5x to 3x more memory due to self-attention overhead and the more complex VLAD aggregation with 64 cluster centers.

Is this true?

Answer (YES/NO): NO